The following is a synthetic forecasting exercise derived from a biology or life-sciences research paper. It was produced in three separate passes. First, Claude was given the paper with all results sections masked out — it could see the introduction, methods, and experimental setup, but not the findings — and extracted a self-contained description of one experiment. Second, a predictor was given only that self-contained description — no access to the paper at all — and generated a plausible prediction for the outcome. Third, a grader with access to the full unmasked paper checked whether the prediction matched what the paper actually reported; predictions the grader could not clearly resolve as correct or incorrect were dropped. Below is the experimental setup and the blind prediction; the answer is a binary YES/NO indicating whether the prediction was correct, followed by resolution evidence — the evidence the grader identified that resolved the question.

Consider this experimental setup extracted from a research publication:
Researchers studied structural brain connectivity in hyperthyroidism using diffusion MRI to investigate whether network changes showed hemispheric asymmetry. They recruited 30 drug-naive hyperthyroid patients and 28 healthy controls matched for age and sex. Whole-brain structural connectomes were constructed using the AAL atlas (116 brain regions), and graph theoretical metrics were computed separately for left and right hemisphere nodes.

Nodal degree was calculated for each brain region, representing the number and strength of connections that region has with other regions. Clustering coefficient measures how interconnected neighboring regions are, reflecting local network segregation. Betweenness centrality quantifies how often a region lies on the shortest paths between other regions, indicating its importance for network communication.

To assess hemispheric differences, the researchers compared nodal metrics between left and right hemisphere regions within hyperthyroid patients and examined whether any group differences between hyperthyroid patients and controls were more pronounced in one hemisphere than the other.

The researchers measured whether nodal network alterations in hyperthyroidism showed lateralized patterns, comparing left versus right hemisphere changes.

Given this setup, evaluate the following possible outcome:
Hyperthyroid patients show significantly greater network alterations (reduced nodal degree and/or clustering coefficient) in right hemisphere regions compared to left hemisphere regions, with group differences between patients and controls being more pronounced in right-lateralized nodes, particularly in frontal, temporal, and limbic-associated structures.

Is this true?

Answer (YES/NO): NO